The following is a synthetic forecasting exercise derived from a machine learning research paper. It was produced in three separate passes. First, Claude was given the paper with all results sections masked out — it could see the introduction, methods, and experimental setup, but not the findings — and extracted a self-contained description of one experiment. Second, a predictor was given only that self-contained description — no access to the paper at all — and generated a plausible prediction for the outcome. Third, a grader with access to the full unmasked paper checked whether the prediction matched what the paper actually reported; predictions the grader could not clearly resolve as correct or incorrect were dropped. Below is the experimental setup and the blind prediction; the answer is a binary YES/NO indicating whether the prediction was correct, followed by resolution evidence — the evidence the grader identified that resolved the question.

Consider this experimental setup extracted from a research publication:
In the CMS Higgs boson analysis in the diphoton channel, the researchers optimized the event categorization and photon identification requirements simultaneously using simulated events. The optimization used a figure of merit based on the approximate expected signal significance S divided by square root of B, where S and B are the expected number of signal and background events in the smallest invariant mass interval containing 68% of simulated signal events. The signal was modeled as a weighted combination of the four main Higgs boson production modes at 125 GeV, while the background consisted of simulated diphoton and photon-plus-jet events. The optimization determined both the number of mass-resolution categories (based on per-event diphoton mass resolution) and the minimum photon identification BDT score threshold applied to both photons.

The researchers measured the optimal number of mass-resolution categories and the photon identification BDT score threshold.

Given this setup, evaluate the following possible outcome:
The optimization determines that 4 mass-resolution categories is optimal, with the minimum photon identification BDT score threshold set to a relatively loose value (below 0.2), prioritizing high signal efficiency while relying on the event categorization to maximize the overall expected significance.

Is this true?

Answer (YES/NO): NO